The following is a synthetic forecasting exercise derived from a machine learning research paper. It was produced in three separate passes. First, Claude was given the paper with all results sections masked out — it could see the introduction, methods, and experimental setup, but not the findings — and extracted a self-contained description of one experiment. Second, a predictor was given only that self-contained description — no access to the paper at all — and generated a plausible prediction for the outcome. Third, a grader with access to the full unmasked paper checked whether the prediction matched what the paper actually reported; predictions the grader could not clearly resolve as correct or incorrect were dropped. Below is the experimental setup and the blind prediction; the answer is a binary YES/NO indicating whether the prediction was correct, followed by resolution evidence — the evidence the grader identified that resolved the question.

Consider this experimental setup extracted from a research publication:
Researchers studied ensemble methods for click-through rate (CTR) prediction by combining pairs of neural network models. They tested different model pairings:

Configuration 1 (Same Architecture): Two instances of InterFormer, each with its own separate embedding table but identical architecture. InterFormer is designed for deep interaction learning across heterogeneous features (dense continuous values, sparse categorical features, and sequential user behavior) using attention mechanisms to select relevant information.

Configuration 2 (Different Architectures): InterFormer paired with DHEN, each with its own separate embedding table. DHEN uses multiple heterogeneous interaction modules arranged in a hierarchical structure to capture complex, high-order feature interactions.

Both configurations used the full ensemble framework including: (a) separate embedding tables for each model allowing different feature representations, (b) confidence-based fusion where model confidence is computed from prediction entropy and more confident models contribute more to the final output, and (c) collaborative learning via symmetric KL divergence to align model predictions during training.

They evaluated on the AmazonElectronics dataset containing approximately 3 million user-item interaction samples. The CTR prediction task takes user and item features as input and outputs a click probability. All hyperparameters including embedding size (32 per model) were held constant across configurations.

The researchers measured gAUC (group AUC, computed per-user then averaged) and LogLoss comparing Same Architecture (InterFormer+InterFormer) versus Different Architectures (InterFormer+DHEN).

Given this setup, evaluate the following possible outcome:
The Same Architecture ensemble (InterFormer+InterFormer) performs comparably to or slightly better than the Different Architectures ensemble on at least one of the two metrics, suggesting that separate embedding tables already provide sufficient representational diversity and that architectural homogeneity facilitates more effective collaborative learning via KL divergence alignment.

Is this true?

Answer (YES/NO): NO